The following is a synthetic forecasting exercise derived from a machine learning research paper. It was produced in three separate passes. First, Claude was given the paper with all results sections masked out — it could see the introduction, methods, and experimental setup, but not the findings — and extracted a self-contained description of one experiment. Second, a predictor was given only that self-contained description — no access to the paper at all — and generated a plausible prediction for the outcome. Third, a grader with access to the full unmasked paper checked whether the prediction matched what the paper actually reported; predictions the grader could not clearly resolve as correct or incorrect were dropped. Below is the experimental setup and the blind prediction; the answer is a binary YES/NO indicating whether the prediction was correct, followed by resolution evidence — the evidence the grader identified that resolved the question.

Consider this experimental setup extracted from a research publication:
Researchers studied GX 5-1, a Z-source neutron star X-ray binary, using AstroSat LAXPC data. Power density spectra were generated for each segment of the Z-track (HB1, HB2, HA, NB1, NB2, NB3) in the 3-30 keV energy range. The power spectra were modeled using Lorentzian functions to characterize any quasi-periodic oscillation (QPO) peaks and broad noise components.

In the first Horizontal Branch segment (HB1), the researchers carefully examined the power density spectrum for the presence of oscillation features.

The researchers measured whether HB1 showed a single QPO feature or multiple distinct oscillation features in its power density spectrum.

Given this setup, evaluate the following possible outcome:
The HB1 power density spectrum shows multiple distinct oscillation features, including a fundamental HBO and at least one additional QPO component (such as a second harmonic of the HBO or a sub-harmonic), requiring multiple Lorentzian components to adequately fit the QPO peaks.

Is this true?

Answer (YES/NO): YES